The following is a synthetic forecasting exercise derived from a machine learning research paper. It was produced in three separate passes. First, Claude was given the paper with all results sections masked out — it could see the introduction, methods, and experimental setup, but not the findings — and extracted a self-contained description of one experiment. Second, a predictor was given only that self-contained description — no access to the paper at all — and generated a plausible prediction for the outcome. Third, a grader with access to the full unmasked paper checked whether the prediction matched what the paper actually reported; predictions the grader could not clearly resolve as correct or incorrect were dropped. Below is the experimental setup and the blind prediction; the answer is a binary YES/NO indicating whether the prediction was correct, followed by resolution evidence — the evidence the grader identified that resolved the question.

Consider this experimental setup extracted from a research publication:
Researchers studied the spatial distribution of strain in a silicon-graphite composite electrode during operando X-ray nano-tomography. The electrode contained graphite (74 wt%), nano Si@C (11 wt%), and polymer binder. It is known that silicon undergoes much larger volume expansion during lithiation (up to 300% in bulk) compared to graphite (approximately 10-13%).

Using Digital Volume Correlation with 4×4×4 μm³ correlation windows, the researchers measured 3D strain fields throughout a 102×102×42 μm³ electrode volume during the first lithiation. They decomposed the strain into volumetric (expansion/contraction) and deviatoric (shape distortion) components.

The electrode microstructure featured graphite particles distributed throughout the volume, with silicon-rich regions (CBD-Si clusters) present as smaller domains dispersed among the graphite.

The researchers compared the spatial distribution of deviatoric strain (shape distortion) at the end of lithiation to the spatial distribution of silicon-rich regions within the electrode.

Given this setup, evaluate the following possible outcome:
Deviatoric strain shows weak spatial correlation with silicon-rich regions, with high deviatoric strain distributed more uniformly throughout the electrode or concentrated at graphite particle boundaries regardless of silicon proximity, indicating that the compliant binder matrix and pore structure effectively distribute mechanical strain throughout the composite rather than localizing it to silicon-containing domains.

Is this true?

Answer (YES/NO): NO